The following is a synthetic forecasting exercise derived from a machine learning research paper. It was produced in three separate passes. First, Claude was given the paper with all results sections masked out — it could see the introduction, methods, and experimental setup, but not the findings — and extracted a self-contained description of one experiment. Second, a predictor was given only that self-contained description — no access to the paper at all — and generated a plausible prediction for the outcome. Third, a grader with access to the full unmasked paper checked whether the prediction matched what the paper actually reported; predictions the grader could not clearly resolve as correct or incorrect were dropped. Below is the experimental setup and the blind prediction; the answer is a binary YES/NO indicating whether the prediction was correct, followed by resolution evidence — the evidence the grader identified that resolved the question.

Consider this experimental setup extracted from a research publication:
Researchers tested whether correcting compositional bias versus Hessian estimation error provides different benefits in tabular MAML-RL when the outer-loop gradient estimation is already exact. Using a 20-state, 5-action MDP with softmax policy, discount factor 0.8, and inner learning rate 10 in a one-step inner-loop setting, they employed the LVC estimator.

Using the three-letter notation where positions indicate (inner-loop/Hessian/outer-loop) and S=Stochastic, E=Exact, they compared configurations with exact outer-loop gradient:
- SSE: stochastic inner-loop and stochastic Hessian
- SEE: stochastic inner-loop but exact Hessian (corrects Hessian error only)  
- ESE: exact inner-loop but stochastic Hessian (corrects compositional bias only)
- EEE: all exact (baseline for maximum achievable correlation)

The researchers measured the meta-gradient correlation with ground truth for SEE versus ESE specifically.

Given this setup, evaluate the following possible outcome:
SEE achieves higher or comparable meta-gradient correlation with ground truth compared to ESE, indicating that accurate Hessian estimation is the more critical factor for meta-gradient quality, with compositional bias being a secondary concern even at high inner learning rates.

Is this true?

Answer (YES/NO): NO